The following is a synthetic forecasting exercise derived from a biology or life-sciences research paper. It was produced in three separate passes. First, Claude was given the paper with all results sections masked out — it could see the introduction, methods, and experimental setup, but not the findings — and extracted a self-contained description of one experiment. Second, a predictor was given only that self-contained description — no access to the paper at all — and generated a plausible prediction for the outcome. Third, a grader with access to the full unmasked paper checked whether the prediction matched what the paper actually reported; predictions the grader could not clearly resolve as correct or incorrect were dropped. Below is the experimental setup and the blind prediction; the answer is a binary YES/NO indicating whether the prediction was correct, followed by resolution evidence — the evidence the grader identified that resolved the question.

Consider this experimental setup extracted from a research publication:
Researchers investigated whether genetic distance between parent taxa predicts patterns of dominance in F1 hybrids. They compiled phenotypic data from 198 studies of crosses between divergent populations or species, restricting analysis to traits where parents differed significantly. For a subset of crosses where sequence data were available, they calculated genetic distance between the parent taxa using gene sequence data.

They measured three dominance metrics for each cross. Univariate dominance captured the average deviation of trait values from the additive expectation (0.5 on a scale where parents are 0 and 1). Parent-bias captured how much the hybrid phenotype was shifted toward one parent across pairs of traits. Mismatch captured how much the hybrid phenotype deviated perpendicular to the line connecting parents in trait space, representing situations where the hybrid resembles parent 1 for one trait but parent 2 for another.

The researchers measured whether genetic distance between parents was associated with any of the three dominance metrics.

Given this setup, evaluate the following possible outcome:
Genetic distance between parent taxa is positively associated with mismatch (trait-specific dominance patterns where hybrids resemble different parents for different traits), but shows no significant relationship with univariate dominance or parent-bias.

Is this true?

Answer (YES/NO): NO